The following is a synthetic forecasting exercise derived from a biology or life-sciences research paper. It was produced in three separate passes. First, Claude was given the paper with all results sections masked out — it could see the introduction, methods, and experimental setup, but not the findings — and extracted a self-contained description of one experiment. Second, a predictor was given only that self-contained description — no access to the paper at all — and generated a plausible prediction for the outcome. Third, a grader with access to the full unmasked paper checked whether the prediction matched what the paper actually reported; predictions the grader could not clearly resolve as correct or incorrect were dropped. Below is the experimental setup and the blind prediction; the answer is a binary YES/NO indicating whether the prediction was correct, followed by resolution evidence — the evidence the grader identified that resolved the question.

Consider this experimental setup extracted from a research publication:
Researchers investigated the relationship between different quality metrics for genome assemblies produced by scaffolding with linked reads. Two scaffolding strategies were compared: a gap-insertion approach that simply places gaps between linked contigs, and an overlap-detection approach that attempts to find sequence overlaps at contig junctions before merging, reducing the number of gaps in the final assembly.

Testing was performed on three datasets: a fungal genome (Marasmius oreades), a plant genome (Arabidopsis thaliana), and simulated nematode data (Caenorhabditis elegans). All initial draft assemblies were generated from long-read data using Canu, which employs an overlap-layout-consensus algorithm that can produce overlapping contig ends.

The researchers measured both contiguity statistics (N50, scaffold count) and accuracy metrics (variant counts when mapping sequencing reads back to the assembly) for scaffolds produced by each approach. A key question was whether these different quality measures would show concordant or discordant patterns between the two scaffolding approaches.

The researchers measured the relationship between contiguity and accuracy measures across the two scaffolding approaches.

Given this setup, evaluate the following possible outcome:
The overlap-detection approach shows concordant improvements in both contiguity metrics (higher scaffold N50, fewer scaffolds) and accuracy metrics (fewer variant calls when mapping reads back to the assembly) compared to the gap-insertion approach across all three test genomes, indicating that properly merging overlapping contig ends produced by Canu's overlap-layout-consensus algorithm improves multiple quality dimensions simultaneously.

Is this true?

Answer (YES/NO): NO